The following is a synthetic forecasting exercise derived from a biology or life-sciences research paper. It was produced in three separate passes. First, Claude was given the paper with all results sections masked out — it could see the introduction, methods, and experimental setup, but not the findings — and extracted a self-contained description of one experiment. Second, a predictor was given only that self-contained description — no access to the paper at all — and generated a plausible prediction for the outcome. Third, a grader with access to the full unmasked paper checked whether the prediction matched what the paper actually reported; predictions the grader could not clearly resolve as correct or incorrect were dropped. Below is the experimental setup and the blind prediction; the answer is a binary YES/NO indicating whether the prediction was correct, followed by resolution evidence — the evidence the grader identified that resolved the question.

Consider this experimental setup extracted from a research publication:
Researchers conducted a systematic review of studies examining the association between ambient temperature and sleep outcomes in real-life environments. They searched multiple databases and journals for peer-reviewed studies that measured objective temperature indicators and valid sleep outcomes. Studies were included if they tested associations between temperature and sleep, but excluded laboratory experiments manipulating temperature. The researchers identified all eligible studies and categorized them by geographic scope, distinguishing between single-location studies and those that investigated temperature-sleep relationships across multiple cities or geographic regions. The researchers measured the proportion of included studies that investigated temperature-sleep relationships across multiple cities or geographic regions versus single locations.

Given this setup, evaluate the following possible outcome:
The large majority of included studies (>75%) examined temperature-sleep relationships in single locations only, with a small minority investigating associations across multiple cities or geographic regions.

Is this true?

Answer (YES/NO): NO